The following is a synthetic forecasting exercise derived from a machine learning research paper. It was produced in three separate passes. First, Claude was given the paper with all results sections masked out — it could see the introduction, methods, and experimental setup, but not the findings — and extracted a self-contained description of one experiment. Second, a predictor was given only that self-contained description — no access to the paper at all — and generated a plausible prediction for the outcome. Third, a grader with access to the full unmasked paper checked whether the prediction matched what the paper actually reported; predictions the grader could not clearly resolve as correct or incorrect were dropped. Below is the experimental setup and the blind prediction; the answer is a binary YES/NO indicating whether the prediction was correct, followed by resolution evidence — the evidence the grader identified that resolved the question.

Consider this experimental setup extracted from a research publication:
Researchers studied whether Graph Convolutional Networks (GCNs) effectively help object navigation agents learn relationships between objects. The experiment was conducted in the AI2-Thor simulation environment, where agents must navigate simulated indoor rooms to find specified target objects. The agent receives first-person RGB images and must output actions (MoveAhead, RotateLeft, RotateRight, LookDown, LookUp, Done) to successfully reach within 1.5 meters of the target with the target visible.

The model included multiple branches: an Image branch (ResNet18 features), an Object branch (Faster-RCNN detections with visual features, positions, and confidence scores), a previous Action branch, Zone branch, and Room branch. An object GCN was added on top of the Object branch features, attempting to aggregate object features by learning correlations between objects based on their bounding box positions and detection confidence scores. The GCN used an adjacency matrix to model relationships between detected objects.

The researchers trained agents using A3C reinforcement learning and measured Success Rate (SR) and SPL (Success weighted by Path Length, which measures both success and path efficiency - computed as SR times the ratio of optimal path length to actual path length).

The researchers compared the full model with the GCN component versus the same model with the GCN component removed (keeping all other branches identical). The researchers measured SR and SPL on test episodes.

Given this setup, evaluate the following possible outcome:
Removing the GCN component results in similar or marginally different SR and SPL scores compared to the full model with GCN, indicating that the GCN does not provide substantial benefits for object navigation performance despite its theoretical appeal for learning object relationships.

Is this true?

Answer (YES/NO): YES